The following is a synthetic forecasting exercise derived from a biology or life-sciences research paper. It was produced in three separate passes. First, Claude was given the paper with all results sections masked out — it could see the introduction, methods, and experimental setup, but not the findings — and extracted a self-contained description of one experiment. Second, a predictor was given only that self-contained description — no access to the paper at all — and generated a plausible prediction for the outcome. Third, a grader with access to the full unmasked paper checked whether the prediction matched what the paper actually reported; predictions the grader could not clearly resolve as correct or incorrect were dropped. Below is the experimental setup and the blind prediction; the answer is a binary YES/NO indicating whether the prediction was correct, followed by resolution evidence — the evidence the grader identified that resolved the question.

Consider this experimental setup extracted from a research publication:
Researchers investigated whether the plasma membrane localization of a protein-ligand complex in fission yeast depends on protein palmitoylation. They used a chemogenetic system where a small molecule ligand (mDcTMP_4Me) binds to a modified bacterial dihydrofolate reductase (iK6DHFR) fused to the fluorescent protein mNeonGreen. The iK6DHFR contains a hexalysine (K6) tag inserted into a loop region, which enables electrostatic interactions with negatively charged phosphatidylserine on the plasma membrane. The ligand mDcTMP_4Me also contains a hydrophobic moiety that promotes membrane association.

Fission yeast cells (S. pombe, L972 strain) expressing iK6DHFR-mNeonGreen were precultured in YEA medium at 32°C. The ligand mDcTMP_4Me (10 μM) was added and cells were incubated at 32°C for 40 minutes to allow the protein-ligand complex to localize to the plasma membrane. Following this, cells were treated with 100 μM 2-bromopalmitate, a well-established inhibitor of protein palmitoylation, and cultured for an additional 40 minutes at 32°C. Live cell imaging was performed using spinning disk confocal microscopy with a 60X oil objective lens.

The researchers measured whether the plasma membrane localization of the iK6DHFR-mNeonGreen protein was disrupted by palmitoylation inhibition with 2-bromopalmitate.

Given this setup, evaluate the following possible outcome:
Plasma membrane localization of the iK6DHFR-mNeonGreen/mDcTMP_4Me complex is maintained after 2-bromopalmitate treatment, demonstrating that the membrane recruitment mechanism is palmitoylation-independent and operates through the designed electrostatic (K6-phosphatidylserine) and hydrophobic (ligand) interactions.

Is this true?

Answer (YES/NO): NO